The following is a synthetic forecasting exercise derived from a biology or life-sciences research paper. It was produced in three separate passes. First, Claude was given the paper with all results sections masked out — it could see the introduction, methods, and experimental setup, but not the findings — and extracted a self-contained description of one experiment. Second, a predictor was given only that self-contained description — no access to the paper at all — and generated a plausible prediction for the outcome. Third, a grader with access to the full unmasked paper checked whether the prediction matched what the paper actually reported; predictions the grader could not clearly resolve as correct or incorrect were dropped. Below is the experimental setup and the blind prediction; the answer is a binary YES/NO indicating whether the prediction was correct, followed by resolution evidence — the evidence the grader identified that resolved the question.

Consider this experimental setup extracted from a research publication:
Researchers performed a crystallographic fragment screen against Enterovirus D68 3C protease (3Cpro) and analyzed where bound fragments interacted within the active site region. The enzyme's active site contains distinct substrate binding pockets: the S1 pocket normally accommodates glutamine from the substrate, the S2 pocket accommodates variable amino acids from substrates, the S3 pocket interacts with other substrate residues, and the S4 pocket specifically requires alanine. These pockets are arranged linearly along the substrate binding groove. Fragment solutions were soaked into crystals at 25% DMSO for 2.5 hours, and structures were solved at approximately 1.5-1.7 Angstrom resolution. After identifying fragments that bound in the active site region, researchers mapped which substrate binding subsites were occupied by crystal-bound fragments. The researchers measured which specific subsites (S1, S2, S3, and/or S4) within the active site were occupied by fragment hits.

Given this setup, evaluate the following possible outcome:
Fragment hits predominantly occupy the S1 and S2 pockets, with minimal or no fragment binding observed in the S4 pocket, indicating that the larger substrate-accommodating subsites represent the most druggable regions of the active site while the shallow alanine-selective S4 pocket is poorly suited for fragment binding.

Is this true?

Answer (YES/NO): NO